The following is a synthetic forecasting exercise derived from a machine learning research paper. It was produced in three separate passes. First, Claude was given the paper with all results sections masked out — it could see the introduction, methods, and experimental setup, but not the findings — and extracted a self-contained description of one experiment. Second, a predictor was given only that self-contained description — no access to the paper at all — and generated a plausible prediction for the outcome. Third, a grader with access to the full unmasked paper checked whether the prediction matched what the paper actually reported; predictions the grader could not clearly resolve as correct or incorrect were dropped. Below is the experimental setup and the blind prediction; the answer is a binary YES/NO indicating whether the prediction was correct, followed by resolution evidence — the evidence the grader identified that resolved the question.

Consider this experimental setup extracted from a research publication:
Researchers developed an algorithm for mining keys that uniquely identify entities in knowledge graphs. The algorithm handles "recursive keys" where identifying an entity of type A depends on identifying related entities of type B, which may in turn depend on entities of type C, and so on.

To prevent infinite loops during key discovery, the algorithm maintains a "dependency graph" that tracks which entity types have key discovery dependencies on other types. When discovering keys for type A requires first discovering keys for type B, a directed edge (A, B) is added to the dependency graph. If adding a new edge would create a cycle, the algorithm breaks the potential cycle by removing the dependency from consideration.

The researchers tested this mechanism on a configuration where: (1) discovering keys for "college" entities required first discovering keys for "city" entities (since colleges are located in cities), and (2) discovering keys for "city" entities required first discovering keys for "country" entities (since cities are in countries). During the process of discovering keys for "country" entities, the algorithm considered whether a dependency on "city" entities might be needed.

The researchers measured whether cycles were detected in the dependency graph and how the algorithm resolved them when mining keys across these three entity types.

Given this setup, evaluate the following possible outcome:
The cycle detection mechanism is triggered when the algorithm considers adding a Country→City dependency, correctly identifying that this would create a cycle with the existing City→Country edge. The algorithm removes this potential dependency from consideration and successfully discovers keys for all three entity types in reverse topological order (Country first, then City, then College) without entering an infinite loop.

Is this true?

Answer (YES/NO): YES